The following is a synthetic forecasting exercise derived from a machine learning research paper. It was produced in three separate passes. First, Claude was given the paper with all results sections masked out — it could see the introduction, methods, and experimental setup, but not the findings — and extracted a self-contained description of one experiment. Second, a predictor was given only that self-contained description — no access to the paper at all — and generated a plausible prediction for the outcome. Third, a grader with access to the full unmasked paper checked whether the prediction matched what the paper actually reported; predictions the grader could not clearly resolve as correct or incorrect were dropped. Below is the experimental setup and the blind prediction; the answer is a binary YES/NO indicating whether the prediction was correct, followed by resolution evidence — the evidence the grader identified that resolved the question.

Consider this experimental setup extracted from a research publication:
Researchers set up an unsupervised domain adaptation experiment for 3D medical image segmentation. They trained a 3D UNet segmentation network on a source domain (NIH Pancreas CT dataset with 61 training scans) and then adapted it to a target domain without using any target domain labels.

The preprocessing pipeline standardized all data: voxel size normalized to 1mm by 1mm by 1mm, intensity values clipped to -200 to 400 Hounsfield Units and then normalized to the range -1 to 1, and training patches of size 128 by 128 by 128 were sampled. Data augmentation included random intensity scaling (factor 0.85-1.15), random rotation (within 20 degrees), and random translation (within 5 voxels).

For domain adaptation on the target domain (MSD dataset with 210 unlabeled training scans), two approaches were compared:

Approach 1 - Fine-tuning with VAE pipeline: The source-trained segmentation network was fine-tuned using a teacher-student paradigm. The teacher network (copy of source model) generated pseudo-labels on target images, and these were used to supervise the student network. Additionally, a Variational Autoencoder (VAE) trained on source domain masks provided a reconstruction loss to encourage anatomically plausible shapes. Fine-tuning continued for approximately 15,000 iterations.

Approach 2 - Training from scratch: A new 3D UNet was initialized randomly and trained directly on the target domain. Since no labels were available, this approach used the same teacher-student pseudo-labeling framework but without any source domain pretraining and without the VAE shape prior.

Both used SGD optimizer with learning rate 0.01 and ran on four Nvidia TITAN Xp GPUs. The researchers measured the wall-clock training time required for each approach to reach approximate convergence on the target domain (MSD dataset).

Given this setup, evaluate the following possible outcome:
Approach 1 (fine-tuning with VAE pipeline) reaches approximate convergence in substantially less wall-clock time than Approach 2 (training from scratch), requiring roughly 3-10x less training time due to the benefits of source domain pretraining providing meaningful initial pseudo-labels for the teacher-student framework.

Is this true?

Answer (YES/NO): YES